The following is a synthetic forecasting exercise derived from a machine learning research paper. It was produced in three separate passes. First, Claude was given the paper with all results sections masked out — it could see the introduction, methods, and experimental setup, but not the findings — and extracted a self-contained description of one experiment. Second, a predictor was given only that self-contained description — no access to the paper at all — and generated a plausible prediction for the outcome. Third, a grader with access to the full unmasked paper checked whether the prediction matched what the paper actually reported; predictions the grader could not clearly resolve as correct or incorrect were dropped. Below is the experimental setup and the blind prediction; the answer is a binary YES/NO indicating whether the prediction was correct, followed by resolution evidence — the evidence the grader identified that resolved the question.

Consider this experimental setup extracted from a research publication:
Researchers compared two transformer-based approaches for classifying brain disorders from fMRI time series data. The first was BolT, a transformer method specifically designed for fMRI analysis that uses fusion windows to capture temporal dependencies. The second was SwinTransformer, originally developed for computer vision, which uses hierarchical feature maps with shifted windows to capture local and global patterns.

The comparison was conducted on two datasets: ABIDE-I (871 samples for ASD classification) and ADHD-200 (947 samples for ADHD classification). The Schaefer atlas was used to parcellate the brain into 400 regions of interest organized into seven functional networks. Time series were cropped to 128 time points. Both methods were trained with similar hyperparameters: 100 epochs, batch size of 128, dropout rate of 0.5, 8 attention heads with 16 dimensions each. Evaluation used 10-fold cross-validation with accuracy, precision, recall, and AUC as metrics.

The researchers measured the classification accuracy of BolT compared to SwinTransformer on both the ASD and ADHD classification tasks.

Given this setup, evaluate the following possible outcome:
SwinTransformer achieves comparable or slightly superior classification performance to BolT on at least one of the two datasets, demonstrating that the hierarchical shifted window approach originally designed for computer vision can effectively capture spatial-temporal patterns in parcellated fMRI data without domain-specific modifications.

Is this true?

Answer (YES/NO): NO